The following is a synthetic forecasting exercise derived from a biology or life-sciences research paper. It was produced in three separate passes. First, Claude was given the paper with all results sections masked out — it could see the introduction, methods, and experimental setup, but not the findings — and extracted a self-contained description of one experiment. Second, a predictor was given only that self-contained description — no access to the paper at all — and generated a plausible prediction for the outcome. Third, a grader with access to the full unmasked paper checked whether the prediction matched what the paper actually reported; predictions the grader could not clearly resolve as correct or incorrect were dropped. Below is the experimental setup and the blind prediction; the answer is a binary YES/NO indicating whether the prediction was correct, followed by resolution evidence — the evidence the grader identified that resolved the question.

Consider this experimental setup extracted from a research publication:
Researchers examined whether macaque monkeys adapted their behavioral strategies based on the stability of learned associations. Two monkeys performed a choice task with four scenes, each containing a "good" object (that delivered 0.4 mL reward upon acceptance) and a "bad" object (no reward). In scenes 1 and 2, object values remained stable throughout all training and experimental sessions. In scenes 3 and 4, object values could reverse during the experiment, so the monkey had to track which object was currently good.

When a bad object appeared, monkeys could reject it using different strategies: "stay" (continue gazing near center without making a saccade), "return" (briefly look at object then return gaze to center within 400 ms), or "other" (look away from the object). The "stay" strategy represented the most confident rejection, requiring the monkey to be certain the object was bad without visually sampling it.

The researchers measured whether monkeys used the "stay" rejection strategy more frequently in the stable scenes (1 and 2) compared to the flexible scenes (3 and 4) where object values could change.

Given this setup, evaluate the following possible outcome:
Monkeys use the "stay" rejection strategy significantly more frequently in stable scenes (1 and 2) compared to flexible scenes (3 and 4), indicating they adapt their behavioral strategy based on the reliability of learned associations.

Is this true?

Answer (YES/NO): YES